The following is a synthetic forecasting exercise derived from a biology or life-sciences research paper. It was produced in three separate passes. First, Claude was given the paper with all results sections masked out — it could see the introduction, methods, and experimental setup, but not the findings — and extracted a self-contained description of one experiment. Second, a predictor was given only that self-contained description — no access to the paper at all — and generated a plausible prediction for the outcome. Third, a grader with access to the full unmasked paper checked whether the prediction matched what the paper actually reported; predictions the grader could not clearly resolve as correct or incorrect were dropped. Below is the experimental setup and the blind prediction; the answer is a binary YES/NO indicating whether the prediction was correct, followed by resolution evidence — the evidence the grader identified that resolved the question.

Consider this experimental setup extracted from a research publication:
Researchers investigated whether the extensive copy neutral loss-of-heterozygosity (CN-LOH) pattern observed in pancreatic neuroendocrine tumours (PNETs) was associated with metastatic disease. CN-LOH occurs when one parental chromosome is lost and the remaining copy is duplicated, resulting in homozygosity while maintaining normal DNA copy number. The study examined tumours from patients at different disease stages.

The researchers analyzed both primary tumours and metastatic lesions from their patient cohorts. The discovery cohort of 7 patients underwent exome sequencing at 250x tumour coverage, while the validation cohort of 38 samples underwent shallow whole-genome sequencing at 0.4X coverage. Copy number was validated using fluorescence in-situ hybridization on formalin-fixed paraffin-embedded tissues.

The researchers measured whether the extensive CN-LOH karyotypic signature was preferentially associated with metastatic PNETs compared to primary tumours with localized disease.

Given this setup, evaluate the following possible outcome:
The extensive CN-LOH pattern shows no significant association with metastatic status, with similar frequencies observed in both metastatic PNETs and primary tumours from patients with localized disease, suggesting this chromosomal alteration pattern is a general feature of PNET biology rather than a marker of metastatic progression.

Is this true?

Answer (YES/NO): NO